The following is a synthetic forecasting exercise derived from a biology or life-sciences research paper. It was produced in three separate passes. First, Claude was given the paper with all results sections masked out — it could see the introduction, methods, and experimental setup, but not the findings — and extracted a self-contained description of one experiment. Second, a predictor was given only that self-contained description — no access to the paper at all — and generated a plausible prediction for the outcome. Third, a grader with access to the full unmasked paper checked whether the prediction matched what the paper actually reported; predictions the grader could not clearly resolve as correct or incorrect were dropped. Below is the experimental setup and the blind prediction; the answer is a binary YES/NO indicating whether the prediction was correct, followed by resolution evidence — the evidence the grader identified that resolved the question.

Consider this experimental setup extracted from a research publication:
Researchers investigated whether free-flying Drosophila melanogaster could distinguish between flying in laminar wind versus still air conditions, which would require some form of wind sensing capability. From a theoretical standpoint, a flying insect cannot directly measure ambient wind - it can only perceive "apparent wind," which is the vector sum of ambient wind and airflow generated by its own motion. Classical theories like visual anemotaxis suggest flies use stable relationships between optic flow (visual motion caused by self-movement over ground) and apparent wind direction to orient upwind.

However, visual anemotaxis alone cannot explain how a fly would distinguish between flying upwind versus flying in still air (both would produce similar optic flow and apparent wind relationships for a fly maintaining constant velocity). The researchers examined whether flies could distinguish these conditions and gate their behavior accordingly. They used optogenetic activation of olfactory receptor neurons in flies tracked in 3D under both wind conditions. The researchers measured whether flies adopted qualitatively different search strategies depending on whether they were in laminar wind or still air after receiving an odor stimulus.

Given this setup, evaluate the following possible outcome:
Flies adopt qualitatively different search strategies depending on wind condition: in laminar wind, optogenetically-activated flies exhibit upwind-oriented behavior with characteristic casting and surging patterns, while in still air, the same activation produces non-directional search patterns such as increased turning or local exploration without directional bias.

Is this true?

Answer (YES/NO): YES